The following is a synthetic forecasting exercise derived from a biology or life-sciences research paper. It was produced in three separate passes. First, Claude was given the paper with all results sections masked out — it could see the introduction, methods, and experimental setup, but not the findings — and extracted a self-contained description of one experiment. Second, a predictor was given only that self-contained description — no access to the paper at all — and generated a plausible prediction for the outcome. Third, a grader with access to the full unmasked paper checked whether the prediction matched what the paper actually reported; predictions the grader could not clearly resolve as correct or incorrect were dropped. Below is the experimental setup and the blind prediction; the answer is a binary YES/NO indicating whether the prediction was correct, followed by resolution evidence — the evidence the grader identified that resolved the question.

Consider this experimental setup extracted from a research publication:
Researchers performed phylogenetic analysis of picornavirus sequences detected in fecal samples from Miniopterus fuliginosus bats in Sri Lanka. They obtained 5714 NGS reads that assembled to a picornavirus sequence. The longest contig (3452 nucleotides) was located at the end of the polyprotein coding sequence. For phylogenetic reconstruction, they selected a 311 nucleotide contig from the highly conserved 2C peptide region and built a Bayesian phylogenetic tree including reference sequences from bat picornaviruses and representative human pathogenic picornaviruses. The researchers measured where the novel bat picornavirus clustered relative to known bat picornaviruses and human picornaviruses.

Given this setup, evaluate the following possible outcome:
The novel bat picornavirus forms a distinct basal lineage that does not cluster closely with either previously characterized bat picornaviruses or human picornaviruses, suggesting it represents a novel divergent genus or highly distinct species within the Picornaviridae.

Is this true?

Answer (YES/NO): NO